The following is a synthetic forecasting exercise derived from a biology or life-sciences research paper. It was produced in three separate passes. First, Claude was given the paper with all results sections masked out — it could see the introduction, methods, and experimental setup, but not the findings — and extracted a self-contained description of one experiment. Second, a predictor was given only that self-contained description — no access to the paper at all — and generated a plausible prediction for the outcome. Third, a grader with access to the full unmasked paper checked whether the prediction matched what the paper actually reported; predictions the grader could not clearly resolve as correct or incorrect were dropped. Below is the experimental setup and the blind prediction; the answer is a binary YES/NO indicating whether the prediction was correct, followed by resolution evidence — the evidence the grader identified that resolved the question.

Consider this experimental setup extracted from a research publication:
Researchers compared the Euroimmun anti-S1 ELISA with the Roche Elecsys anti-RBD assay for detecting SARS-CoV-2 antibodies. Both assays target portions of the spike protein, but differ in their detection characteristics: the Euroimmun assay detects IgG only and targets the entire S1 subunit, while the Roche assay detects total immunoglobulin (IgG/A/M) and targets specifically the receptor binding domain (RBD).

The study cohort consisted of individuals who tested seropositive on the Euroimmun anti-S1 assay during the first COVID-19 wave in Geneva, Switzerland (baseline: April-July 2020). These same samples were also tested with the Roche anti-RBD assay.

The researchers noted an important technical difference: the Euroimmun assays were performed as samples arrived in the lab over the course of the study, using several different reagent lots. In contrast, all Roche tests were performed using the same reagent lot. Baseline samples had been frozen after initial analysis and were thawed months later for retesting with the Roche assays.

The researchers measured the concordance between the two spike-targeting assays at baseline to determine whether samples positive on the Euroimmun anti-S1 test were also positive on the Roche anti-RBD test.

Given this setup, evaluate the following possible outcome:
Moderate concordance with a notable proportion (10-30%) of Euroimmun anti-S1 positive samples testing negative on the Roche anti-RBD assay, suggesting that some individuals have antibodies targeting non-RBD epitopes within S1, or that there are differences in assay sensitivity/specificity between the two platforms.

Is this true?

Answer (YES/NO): NO